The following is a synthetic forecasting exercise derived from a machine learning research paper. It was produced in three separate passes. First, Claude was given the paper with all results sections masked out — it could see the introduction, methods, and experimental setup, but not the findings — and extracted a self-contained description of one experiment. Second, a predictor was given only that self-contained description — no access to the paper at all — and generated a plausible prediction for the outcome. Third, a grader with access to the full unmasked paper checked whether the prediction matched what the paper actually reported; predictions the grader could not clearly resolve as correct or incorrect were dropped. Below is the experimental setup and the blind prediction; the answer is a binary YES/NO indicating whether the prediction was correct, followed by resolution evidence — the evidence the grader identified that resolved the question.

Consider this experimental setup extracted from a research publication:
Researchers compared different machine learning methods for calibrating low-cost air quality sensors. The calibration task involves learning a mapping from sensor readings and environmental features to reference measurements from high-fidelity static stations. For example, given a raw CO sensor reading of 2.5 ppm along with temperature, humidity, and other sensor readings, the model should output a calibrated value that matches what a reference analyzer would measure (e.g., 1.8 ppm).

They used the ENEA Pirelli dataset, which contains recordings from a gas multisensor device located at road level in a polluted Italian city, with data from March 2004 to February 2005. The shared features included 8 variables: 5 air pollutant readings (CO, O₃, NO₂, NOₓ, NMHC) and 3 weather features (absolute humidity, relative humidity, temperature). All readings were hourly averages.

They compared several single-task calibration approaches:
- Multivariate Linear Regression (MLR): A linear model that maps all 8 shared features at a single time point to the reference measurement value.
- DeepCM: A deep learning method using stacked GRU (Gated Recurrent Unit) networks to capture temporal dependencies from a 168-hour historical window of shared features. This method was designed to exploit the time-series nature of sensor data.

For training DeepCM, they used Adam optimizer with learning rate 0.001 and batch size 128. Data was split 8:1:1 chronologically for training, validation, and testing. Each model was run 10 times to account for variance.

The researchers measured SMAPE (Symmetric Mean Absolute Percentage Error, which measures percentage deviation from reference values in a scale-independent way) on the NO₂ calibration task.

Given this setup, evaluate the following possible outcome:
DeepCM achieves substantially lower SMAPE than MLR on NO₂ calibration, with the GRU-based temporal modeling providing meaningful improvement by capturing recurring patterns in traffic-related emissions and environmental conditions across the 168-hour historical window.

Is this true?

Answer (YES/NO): NO